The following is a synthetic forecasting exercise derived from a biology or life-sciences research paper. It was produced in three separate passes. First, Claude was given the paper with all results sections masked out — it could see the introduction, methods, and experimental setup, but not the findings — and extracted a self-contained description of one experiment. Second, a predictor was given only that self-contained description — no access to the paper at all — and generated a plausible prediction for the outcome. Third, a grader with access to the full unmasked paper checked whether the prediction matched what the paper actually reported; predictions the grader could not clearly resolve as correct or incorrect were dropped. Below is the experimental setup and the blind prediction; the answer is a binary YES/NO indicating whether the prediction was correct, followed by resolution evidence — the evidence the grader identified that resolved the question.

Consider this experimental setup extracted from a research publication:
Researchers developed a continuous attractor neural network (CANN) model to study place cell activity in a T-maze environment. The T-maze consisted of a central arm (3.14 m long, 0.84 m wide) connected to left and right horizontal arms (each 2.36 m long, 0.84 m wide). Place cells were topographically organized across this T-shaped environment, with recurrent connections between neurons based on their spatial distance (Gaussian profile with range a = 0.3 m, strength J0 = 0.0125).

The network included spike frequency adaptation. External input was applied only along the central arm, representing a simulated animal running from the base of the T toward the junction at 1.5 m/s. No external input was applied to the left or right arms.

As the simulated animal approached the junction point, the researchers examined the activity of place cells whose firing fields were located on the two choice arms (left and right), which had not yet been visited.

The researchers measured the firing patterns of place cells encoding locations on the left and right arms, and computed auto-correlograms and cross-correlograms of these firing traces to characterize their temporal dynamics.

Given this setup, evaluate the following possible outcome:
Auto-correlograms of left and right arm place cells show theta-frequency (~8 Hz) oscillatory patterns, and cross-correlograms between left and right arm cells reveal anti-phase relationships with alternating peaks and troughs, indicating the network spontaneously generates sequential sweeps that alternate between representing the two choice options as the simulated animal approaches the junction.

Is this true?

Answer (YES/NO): NO